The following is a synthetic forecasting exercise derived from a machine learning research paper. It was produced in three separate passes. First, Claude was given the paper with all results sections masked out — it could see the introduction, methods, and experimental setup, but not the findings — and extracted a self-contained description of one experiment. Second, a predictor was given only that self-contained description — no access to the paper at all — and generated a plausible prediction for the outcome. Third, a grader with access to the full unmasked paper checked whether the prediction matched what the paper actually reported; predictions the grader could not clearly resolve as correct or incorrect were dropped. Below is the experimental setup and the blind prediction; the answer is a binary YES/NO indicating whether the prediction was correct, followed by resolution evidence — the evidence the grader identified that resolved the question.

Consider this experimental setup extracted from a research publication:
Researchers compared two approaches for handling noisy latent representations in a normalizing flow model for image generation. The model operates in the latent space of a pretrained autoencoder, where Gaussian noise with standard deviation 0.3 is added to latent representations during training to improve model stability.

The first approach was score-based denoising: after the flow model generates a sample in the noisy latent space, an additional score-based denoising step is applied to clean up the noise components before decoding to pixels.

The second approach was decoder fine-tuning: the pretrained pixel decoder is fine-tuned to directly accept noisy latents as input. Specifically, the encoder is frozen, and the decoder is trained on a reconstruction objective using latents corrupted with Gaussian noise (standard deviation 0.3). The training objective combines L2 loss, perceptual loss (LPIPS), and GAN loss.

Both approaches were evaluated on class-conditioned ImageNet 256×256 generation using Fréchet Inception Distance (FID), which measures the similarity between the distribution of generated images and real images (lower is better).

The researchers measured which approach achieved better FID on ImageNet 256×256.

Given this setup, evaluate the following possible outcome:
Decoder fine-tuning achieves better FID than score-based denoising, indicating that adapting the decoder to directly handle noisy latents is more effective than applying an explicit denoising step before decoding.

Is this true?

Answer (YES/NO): YES